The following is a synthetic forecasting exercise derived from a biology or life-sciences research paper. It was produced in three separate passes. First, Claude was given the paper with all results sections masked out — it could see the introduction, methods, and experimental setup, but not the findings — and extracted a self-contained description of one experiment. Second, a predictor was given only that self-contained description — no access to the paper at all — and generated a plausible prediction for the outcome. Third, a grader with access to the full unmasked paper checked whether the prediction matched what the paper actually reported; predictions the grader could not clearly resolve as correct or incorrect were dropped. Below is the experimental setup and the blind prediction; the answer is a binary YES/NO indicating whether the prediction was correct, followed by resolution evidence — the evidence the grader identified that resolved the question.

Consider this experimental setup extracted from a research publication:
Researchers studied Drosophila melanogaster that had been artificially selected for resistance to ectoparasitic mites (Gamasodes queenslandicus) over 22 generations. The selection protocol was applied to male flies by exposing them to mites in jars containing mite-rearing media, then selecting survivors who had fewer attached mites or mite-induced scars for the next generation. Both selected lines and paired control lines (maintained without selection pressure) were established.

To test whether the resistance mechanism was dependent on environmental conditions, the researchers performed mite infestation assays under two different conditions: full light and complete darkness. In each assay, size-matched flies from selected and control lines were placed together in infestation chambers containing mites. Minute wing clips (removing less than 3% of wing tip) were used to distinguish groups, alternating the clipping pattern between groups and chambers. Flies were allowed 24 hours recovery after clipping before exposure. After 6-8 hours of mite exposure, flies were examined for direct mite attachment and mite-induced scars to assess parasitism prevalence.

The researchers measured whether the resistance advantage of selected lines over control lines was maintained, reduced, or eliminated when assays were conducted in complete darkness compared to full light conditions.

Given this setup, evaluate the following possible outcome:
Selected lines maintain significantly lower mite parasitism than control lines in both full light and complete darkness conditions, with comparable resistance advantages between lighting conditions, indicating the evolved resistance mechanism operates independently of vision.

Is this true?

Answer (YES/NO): NO